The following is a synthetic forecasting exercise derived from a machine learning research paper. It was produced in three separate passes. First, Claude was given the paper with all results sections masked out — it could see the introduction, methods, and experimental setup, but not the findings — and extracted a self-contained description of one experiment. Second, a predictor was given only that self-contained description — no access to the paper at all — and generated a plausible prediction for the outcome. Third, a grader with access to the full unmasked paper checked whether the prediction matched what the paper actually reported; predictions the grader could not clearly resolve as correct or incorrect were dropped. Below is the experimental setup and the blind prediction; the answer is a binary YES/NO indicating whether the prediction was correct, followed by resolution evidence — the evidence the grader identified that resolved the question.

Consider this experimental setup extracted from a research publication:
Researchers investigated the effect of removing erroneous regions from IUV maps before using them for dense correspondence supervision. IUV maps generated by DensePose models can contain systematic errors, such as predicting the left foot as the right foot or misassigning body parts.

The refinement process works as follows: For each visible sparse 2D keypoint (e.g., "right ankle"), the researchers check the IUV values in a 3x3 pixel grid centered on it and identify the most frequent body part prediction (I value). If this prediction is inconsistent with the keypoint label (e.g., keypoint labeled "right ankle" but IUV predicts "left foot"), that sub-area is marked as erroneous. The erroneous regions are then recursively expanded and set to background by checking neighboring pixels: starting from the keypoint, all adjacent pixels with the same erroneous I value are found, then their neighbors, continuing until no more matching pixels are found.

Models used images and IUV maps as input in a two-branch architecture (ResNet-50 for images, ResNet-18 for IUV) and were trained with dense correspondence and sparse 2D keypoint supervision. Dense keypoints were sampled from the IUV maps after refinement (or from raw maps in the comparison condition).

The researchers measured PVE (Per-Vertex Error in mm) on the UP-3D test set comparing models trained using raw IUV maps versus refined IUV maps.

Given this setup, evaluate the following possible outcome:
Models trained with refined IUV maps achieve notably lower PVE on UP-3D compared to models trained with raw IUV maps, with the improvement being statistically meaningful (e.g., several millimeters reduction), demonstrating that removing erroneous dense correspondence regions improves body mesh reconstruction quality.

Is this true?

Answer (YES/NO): YES